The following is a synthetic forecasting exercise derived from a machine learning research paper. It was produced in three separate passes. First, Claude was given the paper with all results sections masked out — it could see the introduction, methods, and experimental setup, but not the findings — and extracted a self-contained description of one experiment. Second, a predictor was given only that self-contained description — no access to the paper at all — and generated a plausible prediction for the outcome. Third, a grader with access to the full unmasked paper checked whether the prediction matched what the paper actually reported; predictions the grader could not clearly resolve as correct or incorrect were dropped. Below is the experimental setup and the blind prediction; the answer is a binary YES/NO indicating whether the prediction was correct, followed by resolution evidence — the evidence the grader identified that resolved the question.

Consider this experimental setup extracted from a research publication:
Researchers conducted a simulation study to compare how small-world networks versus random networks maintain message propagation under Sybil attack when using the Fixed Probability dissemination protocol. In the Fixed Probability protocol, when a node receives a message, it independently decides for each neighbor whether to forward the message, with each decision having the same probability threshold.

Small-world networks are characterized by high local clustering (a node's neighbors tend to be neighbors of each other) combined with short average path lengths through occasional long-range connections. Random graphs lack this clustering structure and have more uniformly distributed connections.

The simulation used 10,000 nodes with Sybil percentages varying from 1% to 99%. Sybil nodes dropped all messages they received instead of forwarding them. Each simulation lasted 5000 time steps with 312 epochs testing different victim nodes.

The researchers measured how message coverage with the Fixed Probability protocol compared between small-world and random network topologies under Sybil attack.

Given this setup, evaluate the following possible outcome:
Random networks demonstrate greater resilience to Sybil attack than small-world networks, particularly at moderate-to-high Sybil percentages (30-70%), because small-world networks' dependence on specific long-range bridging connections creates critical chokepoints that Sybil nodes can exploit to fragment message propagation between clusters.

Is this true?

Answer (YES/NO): NO